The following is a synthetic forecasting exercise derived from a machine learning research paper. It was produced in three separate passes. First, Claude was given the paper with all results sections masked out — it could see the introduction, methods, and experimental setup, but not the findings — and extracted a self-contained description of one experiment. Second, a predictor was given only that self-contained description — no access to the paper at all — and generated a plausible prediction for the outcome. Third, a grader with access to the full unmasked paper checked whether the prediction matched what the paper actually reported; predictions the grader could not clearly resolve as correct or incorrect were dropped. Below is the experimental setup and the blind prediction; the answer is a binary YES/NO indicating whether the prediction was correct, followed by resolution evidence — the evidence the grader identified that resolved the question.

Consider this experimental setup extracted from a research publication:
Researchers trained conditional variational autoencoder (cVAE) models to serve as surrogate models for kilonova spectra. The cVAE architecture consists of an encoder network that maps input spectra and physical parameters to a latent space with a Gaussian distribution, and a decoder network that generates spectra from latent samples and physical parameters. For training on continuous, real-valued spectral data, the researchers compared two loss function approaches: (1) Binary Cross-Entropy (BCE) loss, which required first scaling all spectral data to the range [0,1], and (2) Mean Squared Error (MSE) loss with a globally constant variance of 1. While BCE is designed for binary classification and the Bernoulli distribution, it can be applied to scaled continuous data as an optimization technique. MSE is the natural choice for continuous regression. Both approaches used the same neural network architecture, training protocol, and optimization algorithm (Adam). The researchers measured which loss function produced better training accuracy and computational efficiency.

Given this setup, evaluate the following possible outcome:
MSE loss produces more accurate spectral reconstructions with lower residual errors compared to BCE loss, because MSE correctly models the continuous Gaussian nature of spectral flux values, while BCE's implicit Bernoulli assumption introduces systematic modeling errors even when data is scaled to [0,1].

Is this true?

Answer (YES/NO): NO